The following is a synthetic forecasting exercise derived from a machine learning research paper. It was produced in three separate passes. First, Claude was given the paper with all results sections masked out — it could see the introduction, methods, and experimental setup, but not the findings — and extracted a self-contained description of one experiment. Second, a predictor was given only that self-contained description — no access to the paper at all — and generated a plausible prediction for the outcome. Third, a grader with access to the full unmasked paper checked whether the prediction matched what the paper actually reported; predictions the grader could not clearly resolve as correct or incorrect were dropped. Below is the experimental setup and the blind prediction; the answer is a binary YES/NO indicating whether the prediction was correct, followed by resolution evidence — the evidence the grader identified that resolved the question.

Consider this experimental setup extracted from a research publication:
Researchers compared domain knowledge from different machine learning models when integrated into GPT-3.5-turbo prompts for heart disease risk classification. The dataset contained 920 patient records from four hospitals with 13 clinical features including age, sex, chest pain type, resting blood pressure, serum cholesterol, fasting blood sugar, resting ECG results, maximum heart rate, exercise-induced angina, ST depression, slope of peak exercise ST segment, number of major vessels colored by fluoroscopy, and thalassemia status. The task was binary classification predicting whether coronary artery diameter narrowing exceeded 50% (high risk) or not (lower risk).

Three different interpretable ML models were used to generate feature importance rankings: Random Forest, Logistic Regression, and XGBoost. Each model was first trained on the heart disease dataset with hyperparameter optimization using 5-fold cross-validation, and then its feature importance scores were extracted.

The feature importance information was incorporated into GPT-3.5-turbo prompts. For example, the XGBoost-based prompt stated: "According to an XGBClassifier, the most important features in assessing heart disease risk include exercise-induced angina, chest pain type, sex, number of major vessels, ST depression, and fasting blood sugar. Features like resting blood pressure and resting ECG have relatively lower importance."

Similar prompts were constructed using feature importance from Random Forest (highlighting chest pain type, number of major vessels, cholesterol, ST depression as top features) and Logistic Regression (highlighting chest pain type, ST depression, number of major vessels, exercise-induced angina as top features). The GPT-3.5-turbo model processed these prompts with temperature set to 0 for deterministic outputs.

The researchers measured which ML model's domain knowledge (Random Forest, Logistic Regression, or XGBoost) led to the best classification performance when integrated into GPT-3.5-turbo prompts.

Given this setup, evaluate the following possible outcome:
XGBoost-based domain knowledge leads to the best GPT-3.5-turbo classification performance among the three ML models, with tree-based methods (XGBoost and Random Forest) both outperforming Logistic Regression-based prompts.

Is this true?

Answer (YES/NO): NO